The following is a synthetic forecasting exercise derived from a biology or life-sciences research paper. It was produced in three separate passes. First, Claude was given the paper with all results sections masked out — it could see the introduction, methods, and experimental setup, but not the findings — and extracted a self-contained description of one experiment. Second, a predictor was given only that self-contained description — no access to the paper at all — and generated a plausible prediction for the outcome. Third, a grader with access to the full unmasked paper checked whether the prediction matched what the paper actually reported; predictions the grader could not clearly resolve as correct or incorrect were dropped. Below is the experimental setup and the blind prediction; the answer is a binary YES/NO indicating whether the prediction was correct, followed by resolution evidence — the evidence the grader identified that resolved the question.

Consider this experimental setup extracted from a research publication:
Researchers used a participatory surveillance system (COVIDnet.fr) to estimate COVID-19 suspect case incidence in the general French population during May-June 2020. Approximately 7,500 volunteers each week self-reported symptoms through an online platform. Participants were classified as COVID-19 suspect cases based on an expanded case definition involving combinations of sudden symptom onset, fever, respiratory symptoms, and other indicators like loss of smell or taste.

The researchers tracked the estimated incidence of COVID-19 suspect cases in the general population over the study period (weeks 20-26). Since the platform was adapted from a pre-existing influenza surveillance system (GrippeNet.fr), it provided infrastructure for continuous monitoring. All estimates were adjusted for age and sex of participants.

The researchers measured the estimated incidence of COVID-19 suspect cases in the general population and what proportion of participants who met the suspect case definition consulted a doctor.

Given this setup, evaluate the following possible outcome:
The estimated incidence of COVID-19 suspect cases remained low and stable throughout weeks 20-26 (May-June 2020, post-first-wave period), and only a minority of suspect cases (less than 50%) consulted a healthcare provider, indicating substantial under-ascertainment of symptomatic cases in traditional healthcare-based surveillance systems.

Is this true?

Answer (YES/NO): NO